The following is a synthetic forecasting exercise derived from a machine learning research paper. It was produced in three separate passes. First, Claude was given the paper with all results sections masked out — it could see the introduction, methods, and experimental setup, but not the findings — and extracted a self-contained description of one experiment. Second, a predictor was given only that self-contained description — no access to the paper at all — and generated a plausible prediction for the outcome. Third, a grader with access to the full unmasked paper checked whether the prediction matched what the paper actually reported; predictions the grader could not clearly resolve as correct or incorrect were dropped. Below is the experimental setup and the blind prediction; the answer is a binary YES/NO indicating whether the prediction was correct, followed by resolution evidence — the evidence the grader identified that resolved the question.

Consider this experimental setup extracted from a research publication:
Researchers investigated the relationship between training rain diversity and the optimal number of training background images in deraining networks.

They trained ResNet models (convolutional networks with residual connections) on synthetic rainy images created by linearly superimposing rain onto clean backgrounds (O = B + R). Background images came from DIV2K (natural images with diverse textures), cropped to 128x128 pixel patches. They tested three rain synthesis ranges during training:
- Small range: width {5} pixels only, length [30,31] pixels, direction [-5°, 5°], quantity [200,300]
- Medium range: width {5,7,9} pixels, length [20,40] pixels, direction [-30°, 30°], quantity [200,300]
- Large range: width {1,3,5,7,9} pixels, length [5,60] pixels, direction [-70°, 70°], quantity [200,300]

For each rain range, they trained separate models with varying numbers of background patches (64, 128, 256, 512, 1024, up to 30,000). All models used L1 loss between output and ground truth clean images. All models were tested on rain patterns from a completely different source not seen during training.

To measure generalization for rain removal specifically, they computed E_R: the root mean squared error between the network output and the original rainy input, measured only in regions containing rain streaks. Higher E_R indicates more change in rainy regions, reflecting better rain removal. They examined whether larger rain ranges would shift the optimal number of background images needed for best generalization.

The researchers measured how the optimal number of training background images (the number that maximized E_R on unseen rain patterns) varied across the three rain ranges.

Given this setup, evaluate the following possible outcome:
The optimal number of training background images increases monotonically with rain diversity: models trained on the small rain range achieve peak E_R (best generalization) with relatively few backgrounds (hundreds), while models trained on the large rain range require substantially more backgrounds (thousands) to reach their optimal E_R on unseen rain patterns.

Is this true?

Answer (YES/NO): NO